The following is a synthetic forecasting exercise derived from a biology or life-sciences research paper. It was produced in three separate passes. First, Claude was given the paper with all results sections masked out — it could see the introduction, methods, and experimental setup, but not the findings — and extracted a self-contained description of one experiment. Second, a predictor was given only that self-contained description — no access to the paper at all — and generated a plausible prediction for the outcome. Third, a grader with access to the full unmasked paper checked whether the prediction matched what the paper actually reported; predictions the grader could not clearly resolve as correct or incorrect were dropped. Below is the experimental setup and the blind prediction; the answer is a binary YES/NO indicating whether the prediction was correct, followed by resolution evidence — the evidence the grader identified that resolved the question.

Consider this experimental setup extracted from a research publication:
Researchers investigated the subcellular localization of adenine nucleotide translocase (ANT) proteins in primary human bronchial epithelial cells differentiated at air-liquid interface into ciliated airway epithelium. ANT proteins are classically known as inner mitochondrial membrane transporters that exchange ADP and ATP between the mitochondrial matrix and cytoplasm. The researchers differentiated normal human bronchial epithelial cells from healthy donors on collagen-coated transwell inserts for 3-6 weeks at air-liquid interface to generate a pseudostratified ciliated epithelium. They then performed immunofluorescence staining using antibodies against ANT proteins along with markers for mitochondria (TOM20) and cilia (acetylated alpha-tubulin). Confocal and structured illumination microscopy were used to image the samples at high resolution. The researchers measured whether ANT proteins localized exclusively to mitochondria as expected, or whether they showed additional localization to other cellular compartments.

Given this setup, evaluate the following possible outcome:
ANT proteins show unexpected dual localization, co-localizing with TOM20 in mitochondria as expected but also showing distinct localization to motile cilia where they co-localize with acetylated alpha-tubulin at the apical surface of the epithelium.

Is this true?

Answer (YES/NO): YES